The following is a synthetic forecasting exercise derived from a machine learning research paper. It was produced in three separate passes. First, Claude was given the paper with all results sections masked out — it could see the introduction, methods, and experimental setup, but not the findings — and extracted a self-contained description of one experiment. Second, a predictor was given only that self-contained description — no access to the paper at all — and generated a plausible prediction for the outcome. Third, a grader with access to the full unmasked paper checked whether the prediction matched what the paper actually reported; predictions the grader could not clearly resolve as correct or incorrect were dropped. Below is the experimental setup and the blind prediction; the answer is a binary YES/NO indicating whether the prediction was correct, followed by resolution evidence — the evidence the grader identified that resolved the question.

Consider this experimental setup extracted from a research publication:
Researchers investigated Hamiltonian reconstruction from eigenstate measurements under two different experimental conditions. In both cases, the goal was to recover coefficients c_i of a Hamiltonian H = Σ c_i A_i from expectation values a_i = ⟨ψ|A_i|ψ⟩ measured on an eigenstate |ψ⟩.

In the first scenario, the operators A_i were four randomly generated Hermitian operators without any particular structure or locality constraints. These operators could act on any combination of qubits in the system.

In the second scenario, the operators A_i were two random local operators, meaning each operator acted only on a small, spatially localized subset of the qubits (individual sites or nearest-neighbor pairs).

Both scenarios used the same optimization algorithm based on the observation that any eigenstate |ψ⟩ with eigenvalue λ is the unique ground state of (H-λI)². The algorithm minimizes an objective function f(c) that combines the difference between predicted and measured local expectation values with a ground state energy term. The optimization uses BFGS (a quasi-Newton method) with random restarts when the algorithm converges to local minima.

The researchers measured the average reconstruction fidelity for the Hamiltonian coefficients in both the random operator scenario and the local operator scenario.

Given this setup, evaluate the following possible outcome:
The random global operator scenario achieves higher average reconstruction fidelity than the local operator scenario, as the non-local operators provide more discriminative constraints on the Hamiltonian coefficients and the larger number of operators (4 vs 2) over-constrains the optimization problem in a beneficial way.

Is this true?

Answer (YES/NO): NO